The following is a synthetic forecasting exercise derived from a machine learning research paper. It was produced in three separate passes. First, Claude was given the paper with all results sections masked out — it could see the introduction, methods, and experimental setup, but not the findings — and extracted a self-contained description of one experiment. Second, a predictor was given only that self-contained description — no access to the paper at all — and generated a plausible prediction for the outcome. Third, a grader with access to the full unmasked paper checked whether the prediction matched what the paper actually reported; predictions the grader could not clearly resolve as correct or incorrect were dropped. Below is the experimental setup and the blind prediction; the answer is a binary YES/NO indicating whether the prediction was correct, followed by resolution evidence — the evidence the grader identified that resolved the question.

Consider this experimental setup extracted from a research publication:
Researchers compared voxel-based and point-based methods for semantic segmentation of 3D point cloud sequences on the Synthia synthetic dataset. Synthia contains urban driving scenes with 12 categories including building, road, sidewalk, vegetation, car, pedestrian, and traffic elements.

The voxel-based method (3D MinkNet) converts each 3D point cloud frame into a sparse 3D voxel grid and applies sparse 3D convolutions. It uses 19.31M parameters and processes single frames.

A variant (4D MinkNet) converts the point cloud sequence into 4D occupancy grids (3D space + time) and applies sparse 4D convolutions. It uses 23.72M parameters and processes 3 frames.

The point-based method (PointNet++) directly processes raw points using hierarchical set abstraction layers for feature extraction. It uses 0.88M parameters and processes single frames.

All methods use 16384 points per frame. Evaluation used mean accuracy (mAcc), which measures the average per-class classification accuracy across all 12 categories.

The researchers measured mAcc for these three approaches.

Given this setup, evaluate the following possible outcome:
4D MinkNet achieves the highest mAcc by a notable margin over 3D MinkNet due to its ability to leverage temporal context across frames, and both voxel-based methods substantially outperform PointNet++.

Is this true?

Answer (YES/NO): NO